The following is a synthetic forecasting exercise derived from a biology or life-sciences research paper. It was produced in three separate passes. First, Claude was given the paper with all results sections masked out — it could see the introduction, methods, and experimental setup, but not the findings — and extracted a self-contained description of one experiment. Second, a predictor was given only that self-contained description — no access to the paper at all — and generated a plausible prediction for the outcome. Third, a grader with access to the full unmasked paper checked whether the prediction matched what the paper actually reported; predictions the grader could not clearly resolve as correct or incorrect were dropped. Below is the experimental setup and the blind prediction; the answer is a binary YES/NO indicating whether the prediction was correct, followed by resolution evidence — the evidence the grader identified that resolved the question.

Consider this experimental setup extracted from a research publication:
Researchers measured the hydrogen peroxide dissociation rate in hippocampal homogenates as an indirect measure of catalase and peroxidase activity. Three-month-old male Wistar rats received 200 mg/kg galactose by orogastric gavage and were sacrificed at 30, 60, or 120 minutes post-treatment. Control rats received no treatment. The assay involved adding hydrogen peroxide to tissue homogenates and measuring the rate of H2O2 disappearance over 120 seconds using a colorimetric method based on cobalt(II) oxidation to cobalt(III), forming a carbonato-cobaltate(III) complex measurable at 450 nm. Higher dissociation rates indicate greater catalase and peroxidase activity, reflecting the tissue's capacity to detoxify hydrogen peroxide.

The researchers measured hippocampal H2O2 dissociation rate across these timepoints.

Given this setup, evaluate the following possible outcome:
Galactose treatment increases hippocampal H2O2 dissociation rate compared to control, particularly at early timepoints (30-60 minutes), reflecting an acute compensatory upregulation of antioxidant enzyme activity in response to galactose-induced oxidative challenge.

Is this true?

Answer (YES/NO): YES